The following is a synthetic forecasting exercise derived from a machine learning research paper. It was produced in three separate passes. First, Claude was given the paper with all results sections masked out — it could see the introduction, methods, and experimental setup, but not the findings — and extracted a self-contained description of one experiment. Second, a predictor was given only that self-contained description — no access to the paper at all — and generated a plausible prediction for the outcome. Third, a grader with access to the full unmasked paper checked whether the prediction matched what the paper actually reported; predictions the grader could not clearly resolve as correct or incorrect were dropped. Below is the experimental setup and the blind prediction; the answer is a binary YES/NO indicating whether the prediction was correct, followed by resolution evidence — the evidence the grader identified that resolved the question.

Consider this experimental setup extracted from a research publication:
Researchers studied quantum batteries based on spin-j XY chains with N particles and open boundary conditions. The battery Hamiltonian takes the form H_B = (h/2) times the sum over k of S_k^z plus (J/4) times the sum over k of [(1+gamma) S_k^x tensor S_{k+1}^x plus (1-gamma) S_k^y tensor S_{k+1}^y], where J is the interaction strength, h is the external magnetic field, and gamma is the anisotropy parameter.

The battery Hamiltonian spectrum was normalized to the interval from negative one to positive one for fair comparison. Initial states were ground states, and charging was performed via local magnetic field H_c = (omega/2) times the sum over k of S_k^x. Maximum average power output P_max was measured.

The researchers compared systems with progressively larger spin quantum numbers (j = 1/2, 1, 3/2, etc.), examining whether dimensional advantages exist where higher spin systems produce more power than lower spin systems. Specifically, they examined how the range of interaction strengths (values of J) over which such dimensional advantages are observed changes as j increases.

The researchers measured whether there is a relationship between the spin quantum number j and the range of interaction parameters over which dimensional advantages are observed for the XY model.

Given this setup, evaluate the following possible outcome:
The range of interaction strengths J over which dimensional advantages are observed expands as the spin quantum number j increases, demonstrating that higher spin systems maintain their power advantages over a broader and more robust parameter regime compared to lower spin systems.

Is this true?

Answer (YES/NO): NO